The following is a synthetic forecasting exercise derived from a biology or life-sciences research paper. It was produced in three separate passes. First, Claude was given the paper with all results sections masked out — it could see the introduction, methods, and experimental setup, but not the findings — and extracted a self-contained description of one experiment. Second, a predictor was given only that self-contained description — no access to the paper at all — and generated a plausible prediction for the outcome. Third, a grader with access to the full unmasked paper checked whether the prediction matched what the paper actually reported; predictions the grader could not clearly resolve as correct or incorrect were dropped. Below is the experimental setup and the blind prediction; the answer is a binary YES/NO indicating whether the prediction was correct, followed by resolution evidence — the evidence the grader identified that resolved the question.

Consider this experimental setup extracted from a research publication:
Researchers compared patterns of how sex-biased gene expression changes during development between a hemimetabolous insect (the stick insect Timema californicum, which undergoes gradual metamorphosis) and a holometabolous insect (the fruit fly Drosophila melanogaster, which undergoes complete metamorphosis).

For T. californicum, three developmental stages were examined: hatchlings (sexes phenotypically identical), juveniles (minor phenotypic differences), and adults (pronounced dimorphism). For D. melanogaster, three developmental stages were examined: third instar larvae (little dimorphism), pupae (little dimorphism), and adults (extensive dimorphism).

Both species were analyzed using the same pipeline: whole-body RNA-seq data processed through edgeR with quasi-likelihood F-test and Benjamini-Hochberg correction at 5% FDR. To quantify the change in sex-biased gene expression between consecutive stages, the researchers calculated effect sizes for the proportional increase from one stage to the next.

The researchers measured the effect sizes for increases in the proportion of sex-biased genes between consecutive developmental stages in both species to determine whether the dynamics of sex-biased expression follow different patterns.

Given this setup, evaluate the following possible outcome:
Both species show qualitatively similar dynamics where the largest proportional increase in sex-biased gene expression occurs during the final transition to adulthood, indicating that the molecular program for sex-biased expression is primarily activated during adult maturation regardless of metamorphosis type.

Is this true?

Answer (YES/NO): NO